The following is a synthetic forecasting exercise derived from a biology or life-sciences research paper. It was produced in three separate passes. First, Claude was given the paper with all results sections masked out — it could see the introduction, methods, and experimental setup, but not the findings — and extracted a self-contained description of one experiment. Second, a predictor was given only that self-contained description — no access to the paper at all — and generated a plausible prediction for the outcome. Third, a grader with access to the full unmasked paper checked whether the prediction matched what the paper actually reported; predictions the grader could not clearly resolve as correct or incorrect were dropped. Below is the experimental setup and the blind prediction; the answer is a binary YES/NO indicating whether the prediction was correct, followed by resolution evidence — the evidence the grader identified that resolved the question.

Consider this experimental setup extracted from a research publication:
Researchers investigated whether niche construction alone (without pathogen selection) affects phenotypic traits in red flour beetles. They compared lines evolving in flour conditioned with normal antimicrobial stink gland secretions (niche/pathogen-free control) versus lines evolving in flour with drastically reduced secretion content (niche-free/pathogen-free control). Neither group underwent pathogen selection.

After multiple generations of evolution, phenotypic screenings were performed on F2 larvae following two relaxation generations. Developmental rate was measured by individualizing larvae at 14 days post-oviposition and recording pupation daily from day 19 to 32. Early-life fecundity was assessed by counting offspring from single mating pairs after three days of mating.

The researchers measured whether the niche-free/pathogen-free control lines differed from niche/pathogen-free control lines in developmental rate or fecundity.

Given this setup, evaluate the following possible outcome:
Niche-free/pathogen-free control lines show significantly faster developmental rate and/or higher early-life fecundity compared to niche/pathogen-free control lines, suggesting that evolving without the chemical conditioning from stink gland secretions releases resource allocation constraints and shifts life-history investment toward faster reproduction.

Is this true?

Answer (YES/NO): NO